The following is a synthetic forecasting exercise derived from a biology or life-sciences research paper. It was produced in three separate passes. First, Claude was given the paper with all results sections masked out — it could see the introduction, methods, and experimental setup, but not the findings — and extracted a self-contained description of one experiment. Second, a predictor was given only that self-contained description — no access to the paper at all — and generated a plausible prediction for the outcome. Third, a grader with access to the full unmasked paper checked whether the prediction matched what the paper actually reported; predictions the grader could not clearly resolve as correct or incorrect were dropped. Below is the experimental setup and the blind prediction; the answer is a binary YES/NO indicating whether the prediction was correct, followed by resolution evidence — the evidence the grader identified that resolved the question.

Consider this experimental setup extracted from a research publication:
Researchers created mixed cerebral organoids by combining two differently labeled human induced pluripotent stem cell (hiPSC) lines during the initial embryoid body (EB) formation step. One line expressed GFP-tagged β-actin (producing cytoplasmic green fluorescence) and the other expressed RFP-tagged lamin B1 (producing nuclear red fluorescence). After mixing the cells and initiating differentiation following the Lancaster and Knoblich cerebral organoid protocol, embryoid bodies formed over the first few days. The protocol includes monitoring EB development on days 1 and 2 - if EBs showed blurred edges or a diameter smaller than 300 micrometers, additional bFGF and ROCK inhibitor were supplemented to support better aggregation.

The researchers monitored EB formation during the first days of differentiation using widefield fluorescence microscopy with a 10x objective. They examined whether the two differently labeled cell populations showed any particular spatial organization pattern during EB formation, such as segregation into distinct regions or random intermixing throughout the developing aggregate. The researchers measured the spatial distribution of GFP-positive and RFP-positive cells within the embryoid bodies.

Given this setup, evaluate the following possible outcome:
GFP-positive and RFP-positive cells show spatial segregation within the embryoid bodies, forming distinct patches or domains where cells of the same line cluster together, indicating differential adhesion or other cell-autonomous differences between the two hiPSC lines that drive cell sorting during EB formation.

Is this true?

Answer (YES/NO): YES